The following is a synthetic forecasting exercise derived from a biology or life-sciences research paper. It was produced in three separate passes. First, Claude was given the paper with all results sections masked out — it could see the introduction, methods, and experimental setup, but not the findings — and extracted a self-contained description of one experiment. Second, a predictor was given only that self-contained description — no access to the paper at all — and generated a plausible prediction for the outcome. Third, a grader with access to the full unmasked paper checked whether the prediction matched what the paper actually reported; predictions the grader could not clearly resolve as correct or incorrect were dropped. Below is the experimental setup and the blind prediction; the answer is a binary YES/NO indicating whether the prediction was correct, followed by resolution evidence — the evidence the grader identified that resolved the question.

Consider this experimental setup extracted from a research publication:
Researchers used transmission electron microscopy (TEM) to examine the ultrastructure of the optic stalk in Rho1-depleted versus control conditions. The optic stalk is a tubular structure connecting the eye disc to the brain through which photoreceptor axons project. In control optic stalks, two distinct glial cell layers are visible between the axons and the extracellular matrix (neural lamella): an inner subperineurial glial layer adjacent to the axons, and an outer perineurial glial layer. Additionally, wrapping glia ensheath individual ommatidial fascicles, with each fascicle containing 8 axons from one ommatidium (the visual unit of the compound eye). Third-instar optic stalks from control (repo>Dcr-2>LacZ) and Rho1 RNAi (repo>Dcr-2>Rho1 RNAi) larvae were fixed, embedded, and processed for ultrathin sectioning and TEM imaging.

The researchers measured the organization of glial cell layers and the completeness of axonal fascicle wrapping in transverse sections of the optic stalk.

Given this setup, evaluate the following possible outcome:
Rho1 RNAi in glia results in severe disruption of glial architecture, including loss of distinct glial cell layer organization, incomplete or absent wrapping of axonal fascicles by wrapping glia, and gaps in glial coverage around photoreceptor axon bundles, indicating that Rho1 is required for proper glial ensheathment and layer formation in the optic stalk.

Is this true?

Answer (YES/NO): YES